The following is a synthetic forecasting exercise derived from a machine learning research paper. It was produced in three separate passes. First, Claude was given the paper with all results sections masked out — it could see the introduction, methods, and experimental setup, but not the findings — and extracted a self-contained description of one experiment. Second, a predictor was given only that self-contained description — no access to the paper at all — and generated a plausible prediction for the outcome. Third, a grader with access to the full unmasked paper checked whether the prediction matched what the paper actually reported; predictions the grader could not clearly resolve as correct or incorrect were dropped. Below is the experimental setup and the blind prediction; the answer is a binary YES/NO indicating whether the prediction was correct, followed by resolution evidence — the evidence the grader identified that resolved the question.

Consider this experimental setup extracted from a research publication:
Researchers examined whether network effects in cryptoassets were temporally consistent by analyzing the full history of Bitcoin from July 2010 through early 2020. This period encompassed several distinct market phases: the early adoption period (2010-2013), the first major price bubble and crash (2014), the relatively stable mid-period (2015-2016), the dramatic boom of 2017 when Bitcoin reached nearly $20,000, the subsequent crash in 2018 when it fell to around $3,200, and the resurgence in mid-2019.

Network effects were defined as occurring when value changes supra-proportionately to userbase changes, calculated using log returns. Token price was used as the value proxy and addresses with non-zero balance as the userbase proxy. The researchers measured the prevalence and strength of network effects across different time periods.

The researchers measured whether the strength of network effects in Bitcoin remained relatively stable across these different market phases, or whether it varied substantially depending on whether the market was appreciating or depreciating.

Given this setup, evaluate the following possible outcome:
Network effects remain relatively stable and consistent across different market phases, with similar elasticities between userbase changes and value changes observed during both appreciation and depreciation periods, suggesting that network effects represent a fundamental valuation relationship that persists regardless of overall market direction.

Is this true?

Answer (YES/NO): NO